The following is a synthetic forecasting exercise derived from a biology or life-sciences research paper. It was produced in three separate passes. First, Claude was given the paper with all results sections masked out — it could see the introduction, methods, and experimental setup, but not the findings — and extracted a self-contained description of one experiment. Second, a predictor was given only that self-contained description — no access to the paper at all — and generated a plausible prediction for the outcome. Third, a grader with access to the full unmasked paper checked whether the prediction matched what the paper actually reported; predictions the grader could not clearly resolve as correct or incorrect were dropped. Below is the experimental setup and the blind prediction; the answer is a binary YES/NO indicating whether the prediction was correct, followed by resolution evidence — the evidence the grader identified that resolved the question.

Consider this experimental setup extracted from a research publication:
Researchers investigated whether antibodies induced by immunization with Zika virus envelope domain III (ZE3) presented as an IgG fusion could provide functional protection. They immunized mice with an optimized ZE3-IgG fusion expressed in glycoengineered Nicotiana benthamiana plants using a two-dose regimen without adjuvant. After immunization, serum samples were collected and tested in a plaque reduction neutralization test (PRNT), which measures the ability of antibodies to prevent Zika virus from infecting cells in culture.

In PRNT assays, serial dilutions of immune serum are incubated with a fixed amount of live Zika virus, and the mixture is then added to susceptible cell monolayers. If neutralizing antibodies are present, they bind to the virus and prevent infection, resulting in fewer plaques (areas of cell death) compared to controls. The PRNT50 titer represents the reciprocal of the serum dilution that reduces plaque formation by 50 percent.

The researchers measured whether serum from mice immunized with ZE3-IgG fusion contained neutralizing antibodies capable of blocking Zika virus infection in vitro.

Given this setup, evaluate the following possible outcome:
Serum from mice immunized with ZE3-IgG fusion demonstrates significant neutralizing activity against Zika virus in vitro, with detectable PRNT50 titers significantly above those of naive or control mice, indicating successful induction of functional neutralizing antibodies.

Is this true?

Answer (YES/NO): YES